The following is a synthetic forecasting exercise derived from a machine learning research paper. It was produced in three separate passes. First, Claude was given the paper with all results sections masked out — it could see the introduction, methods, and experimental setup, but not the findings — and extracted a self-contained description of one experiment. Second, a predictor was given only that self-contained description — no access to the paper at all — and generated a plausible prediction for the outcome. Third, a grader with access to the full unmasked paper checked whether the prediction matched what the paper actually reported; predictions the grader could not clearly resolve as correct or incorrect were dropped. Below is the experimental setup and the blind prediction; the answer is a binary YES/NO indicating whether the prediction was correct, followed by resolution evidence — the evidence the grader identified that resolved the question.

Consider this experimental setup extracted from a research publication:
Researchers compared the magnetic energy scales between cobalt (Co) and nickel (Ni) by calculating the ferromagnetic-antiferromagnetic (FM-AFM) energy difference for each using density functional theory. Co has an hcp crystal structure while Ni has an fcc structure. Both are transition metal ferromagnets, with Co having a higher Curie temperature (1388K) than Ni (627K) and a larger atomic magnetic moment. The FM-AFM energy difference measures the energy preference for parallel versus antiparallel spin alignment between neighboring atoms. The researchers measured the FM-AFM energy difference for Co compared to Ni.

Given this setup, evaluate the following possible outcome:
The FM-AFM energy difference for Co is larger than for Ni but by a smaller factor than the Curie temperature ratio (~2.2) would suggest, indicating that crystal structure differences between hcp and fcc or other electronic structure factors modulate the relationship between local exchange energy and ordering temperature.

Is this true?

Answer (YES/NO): NO